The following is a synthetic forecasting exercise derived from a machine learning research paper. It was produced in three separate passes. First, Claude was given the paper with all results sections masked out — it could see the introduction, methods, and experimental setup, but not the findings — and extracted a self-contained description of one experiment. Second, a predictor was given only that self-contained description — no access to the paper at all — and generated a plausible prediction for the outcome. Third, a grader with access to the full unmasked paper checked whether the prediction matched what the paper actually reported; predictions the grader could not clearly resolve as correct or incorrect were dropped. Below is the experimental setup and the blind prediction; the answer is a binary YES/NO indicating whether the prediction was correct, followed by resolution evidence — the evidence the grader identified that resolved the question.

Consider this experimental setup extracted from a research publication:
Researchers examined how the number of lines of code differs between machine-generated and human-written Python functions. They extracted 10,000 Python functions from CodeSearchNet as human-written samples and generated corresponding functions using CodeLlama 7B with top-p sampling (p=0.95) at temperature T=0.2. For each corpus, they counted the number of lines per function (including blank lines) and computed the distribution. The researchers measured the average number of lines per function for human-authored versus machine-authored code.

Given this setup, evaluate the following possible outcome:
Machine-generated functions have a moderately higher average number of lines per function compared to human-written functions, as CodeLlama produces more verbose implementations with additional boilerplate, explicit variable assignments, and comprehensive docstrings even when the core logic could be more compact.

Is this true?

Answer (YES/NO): NO